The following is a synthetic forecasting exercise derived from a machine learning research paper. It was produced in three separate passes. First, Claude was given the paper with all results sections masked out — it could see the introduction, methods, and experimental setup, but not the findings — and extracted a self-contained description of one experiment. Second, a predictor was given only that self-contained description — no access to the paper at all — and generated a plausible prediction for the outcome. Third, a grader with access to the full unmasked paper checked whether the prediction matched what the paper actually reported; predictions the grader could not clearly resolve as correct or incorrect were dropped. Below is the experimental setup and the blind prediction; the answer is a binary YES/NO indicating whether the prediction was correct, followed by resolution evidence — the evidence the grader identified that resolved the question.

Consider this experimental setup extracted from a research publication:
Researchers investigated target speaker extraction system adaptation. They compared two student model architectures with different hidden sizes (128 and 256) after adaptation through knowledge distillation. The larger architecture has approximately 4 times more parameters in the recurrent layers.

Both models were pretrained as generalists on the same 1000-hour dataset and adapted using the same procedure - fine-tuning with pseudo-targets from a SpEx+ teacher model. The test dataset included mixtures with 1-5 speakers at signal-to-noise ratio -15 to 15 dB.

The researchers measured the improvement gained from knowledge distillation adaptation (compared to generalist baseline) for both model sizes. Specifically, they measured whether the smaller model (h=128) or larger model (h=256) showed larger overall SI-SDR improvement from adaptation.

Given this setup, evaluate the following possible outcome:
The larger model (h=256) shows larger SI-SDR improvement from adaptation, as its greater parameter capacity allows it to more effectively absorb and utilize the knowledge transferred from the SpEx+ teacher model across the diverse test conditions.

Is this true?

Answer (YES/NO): NO